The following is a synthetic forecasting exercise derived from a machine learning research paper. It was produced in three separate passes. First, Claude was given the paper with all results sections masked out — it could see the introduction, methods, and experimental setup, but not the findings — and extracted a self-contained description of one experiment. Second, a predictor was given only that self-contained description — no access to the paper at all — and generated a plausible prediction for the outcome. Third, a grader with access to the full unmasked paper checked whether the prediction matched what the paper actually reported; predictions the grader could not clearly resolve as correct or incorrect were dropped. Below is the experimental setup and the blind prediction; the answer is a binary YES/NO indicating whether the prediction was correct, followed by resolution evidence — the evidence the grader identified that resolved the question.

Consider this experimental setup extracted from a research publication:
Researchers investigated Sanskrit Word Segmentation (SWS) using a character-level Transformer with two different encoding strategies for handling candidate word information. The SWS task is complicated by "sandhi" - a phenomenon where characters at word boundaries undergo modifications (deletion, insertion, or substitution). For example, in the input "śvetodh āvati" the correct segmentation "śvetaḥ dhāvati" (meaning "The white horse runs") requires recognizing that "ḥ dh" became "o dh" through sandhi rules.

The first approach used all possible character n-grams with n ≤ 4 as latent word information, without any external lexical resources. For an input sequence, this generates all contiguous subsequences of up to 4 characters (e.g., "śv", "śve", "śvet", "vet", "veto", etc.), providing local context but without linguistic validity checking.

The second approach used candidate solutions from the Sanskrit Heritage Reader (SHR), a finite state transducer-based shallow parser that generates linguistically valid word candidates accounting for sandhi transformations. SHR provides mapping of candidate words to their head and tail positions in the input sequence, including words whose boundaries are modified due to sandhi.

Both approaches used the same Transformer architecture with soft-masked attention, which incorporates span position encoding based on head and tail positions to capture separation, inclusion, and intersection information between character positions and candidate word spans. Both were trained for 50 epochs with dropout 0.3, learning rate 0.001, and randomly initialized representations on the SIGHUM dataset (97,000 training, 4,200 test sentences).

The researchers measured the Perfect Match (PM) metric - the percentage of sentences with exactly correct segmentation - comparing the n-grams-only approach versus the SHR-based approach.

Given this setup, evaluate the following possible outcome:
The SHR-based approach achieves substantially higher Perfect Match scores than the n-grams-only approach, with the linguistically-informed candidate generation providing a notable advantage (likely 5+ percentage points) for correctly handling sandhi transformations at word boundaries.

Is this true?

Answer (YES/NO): YES